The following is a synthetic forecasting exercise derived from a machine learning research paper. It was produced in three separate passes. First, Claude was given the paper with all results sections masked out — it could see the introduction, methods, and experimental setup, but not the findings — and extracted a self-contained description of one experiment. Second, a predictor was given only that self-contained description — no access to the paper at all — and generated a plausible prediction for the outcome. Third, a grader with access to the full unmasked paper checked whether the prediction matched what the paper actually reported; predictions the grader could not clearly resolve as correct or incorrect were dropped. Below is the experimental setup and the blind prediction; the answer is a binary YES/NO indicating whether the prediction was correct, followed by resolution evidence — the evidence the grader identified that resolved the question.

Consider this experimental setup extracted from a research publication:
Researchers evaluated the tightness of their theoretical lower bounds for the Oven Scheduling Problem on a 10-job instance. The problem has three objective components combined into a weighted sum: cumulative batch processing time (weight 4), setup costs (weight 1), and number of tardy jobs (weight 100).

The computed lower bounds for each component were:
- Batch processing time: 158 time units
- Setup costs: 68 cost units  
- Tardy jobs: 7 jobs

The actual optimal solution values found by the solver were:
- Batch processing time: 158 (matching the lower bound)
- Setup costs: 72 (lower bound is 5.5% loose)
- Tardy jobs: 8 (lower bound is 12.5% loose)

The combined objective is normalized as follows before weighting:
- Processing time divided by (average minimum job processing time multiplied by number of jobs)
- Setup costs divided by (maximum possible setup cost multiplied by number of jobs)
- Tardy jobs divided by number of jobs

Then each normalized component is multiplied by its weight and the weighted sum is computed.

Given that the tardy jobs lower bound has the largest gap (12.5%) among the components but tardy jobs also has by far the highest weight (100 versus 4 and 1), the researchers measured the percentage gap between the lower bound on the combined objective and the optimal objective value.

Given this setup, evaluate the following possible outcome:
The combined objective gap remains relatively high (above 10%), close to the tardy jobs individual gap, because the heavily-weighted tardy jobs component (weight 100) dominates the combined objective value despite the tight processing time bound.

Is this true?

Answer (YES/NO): YES